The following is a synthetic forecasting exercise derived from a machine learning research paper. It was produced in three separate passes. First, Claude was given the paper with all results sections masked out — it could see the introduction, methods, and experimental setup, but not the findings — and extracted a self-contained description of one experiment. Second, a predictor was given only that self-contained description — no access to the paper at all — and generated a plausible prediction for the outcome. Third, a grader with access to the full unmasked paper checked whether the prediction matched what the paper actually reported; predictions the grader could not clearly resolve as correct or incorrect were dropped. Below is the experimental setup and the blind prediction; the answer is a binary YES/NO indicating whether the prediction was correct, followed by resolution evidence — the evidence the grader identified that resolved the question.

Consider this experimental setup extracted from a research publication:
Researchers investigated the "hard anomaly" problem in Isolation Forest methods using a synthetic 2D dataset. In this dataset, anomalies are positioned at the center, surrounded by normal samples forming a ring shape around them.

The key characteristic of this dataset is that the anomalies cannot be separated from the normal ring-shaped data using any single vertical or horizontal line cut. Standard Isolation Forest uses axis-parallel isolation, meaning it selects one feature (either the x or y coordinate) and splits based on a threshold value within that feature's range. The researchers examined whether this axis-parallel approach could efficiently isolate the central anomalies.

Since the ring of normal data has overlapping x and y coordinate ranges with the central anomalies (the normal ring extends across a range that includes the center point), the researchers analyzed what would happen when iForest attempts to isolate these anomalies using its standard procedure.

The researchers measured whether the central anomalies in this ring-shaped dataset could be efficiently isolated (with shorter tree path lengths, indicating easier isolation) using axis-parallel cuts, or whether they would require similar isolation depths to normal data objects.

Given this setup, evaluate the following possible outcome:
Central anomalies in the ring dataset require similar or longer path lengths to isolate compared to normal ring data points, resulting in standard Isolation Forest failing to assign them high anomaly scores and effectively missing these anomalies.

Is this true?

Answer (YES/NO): YES